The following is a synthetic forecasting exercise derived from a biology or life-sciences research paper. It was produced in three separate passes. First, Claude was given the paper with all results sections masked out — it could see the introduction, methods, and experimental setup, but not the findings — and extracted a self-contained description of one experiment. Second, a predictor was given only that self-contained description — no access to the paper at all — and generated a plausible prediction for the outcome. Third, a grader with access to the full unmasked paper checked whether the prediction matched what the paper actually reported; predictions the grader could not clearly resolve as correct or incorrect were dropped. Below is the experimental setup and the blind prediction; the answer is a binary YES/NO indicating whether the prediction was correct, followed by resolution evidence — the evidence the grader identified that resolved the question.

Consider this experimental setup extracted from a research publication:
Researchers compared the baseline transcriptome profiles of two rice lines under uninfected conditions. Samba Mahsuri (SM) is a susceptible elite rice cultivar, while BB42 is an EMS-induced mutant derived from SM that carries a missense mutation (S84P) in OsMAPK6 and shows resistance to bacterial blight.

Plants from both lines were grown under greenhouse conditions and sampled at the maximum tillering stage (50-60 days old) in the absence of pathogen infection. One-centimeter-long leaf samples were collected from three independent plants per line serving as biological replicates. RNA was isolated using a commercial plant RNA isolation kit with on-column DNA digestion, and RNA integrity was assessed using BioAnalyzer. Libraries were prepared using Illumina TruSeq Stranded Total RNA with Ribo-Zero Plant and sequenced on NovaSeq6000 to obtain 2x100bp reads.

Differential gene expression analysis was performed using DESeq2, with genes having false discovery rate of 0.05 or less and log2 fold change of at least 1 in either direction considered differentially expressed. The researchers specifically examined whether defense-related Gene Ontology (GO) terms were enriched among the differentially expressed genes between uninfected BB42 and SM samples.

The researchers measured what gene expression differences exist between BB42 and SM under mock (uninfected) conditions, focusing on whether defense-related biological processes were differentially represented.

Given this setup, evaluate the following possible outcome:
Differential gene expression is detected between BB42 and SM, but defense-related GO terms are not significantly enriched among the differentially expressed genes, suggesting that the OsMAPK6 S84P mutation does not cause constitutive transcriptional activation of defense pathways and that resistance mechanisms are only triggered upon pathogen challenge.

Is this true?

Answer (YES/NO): NO